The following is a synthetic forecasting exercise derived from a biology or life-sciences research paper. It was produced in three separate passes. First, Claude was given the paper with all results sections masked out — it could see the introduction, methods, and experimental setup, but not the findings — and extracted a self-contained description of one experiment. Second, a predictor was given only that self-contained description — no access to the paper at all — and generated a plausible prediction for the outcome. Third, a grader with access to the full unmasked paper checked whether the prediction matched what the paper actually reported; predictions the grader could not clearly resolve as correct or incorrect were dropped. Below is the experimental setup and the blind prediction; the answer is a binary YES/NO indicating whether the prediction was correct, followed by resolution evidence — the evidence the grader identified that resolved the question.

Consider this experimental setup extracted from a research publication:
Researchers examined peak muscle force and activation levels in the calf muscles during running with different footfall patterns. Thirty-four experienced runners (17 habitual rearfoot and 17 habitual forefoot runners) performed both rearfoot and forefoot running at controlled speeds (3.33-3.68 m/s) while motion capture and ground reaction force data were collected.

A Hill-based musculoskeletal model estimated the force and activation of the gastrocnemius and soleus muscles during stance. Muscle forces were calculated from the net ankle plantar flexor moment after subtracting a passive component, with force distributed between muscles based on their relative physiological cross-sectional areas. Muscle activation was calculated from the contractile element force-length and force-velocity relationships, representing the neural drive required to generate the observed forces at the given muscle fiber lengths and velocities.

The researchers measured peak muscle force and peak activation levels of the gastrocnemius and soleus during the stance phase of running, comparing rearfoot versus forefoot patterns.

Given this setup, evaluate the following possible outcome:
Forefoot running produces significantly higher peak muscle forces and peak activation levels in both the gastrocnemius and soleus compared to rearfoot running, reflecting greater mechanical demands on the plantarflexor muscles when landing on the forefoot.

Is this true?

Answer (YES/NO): NO